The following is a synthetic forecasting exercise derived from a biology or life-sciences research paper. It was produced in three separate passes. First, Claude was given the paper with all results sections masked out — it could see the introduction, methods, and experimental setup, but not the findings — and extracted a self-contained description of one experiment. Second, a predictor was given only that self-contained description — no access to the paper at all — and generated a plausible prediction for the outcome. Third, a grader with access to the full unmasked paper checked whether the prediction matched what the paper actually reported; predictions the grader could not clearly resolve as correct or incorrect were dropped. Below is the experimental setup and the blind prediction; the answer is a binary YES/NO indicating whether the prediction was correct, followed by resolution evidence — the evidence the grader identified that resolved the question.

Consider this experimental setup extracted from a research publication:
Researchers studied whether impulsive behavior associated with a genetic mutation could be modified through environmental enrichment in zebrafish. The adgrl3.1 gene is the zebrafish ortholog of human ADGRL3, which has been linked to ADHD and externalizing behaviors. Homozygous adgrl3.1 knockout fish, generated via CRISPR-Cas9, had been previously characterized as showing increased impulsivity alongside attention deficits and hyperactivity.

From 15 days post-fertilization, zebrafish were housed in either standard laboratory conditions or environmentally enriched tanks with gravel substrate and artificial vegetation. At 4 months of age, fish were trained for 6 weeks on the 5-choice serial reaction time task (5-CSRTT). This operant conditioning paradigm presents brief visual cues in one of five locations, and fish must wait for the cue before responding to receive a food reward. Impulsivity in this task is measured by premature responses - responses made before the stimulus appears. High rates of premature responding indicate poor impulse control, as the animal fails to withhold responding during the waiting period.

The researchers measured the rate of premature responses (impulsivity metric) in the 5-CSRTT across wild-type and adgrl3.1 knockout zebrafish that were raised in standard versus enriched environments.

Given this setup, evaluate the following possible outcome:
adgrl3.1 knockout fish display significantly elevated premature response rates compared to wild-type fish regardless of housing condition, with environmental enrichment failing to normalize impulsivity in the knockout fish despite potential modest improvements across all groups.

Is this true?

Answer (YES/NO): YES